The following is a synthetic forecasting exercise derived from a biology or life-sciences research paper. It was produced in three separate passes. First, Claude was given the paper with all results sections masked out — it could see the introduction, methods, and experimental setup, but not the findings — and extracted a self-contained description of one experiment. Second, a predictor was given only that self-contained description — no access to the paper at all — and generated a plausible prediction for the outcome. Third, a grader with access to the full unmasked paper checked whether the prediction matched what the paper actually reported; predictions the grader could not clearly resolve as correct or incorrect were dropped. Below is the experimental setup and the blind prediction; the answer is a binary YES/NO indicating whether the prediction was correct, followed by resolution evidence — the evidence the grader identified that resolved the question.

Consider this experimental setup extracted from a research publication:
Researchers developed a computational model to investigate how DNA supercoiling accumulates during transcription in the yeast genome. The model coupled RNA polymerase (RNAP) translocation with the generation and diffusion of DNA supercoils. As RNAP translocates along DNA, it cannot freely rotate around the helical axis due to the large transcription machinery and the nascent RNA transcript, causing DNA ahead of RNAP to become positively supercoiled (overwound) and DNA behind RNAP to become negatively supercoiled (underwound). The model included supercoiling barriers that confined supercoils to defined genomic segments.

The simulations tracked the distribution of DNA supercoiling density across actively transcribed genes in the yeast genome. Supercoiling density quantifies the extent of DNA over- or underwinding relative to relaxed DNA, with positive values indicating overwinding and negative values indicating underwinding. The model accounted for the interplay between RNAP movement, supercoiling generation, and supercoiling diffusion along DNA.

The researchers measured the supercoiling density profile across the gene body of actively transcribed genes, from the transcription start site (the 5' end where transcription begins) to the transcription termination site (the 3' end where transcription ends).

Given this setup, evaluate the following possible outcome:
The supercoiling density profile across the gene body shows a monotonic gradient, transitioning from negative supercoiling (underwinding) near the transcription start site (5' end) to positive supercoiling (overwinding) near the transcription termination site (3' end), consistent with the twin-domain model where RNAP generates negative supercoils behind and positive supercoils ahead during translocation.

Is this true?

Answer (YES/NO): NO